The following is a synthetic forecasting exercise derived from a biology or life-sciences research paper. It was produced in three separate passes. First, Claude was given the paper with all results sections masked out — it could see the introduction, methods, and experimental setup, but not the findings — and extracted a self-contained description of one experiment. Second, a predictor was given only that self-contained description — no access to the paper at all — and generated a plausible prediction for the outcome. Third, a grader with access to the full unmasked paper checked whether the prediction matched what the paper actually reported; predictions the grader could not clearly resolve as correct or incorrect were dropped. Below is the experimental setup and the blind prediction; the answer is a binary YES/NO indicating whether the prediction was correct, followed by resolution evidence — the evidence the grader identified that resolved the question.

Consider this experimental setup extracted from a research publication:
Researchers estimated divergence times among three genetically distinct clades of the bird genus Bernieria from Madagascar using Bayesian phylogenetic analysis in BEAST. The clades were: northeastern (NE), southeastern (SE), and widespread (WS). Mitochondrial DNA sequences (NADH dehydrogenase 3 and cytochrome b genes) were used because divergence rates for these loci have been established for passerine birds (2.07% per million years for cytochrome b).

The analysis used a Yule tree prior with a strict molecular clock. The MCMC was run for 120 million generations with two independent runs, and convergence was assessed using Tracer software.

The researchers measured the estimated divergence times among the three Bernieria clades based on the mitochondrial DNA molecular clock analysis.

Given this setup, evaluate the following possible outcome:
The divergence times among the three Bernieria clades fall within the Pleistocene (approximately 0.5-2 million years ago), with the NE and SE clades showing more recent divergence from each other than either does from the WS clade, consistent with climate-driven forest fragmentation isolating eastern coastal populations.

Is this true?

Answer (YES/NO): NO